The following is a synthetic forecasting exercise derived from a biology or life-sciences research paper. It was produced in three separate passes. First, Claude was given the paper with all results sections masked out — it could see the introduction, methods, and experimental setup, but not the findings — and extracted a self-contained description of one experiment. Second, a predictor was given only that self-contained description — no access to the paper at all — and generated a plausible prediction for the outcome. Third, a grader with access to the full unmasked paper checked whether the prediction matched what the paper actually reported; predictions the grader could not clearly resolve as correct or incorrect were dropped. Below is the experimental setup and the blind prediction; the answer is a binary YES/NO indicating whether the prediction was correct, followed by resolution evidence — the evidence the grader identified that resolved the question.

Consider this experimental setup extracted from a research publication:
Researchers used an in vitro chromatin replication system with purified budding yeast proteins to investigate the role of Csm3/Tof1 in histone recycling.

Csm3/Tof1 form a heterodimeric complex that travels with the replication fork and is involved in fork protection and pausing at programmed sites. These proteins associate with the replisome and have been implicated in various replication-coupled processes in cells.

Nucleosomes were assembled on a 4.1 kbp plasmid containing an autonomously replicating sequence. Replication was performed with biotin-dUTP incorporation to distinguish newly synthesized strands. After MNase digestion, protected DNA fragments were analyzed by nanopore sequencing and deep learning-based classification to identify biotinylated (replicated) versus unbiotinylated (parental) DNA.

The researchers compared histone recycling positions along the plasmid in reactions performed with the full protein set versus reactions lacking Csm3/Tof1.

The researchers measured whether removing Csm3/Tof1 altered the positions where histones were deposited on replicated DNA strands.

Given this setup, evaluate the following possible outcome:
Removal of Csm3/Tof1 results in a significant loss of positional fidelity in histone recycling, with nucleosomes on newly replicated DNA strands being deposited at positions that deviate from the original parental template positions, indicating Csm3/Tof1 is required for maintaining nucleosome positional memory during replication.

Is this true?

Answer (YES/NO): NO